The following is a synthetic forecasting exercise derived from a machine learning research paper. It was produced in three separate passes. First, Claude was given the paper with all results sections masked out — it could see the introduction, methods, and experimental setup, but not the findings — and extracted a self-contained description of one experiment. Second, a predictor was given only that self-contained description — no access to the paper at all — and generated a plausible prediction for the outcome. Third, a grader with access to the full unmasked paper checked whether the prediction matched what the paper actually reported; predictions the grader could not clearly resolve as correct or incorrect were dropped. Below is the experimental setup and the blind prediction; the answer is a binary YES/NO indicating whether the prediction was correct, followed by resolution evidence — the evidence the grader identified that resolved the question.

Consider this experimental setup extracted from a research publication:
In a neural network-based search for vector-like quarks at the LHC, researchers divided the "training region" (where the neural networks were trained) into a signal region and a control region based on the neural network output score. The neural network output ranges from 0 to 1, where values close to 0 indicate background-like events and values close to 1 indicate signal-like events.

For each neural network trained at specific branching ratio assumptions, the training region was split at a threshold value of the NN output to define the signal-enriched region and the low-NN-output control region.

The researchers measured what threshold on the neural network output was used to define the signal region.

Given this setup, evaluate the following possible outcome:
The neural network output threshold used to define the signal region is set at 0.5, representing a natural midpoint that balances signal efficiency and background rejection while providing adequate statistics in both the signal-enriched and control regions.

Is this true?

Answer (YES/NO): YES